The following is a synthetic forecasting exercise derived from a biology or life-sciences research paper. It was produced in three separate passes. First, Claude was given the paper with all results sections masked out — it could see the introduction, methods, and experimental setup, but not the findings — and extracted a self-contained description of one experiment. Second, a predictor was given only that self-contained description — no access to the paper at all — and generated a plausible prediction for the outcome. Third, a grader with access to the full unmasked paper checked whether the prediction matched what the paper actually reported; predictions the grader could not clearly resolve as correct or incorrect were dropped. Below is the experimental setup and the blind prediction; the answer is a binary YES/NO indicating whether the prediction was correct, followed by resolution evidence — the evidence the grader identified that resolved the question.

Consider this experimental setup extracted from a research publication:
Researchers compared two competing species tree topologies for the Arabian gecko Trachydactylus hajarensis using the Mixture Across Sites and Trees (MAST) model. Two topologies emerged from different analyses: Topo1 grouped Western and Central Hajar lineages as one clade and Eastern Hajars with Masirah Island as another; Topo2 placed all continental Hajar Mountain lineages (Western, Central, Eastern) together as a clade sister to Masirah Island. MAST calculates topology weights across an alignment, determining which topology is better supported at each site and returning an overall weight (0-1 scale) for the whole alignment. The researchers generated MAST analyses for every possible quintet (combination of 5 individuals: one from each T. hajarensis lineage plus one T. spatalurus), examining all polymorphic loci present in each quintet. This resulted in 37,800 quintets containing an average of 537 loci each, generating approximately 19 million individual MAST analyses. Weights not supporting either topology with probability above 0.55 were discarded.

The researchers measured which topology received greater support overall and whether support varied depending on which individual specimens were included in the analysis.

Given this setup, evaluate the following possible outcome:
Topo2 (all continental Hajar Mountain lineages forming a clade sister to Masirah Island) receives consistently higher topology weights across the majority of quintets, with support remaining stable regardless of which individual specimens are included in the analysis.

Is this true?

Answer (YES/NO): NO